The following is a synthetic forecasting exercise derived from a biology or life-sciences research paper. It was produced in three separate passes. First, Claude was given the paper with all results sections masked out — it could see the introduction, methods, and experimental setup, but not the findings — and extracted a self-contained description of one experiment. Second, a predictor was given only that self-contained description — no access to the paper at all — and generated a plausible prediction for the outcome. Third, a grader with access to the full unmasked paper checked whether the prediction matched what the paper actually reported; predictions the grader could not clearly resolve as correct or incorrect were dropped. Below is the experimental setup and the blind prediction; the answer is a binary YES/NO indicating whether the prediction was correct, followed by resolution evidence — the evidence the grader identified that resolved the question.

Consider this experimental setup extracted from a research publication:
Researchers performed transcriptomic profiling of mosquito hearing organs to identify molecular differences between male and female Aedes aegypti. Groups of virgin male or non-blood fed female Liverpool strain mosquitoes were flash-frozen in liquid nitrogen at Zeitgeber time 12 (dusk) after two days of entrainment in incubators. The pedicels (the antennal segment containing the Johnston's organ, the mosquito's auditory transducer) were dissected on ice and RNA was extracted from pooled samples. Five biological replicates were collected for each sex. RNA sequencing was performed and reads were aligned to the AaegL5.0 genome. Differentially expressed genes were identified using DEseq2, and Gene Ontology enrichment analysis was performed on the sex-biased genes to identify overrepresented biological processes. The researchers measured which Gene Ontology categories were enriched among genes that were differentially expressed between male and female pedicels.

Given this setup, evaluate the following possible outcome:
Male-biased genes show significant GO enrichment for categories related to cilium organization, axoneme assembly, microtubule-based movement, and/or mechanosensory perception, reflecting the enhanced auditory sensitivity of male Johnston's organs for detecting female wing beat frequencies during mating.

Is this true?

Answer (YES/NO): YES